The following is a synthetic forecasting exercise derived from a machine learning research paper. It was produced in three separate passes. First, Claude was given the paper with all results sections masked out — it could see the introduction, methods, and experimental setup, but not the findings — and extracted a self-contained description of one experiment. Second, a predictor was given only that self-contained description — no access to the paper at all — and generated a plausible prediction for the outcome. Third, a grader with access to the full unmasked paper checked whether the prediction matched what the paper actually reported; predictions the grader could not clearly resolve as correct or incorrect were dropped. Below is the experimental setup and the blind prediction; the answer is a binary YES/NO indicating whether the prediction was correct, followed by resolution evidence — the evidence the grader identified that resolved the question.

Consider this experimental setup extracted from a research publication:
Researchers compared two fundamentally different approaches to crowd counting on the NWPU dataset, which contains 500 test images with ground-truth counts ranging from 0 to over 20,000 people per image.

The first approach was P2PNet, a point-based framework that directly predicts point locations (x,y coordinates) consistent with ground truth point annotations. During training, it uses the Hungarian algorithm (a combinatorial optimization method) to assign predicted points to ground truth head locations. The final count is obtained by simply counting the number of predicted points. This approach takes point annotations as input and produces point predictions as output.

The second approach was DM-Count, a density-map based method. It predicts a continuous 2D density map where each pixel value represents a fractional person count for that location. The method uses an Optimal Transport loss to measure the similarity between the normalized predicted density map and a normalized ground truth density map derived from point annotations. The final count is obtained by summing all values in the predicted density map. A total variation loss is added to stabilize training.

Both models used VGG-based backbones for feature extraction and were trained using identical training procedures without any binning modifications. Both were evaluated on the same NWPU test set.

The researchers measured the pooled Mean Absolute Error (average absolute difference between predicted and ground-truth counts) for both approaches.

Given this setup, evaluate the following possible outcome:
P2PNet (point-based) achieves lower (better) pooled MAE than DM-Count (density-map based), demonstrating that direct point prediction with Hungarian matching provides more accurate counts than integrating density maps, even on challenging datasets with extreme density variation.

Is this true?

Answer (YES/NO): NO